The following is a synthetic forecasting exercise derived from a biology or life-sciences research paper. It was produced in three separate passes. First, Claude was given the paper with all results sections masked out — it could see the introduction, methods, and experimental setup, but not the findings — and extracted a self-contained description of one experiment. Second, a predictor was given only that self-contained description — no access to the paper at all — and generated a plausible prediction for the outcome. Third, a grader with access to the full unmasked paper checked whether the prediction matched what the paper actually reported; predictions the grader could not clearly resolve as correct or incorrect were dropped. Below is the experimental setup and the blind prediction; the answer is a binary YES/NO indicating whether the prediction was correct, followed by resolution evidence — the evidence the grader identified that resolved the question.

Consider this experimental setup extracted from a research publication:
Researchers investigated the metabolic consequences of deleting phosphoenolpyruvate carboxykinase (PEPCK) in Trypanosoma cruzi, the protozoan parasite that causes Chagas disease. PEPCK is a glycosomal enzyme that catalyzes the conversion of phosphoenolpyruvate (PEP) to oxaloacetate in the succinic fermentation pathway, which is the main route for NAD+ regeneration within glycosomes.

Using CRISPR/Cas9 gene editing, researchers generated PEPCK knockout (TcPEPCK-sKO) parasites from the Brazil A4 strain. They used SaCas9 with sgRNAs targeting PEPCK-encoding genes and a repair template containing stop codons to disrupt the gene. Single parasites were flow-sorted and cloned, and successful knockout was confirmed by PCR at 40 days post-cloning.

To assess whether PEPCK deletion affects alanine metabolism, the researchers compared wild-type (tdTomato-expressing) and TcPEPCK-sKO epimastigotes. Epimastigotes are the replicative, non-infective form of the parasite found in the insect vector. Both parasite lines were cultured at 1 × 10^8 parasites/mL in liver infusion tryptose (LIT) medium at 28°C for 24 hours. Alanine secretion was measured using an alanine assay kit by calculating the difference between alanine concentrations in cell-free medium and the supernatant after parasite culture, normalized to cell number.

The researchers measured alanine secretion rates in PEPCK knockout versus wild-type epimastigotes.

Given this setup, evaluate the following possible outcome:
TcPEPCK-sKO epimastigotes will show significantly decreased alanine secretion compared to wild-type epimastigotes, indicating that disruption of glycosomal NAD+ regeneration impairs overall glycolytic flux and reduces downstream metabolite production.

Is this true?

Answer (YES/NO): NO